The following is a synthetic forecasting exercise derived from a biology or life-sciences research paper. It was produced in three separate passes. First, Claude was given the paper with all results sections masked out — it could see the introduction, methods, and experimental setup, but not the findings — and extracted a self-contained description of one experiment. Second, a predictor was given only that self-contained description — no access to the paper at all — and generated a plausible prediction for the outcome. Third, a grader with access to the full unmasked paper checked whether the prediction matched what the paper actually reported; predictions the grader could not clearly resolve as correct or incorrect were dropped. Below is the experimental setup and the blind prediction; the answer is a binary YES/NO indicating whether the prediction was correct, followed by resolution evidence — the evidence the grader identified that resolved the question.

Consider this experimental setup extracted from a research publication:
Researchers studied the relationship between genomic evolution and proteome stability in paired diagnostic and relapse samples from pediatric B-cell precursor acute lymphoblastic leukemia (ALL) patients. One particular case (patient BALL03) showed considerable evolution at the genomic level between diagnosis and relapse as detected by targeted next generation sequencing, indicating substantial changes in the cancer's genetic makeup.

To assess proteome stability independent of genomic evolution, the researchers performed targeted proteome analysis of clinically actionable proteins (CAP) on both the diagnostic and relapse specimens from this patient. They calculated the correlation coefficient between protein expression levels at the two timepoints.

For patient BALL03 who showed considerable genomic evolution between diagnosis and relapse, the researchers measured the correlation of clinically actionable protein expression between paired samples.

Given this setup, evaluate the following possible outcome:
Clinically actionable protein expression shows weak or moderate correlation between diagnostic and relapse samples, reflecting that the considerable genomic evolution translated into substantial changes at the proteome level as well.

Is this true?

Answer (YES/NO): NO